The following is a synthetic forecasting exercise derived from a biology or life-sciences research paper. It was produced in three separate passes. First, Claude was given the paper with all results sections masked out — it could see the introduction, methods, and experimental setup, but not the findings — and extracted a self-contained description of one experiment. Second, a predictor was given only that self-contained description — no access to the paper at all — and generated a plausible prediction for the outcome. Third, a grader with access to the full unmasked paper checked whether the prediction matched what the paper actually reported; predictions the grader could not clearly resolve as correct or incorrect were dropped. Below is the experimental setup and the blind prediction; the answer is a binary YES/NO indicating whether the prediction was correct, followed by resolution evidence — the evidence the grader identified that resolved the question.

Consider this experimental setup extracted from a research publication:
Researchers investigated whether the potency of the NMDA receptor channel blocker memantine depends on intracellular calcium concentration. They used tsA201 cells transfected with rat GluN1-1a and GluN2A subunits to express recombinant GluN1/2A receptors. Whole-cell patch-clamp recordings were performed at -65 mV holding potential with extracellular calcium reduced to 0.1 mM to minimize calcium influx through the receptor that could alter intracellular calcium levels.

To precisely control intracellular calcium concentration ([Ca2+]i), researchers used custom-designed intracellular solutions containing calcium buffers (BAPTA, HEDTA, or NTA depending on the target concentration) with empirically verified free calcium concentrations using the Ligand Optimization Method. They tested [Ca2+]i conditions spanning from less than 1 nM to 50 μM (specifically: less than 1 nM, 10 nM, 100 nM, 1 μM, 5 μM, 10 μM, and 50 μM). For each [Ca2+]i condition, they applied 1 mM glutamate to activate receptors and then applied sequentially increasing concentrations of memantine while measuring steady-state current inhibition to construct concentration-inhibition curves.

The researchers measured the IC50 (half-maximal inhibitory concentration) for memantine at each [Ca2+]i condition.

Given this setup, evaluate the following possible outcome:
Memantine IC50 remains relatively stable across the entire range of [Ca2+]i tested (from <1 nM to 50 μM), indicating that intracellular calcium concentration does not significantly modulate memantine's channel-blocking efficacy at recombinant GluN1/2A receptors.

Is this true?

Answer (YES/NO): NO